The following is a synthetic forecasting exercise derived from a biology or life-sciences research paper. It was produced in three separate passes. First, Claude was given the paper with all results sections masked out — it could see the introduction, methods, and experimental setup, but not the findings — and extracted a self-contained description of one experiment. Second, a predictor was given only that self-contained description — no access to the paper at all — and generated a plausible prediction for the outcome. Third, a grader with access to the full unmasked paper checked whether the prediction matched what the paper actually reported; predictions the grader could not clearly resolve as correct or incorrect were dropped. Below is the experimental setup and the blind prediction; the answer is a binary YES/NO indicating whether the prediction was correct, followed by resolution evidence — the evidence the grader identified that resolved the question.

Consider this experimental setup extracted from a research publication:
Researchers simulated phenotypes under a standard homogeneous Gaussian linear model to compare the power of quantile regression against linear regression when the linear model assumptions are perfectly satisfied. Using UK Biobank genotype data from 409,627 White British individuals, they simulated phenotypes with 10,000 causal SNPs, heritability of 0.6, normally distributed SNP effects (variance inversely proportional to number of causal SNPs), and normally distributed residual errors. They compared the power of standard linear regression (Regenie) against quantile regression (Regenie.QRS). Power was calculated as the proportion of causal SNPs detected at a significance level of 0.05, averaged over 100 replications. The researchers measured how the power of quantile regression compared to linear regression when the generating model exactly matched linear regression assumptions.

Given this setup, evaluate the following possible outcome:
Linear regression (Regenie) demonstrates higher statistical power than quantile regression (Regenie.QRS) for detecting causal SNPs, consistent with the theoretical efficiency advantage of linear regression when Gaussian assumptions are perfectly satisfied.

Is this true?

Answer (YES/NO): YES